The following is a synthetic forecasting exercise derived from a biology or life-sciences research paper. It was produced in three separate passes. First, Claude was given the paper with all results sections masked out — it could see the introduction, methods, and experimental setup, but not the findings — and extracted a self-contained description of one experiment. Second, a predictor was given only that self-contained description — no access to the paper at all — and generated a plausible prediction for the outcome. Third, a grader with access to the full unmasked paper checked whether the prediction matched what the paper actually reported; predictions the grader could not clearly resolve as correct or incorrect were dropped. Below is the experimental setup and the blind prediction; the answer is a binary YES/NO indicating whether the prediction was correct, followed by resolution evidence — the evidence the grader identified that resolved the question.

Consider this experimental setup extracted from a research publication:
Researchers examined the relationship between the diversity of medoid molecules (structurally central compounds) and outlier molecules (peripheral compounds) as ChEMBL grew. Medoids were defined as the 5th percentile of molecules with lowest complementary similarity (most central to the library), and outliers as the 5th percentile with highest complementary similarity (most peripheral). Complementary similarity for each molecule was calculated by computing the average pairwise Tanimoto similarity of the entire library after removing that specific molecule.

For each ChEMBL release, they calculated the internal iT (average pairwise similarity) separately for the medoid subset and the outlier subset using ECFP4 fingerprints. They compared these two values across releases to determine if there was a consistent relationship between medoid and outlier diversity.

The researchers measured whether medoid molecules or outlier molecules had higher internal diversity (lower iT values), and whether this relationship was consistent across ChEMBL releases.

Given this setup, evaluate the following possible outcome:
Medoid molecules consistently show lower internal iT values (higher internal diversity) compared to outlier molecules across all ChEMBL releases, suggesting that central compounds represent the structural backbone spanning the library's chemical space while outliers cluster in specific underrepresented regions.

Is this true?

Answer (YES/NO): NO